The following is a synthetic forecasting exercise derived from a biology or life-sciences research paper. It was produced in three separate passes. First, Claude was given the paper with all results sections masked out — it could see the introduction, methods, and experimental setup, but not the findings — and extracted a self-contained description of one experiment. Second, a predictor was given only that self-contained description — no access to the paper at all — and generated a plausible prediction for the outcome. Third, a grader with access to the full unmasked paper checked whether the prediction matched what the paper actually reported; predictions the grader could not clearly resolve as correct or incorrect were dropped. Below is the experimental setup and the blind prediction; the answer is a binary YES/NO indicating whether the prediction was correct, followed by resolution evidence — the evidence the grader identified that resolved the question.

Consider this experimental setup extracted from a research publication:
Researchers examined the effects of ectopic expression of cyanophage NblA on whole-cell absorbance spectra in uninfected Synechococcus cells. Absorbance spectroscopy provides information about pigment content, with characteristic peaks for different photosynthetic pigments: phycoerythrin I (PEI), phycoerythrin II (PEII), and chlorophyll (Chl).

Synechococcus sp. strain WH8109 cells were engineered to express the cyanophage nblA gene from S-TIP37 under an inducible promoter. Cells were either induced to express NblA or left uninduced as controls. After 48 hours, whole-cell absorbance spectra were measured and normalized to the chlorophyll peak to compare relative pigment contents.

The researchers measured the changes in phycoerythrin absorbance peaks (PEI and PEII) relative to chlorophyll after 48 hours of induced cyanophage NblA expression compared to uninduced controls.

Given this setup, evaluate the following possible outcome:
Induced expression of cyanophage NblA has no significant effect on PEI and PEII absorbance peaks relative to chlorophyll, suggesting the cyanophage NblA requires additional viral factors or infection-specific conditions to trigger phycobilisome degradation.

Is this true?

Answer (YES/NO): NO